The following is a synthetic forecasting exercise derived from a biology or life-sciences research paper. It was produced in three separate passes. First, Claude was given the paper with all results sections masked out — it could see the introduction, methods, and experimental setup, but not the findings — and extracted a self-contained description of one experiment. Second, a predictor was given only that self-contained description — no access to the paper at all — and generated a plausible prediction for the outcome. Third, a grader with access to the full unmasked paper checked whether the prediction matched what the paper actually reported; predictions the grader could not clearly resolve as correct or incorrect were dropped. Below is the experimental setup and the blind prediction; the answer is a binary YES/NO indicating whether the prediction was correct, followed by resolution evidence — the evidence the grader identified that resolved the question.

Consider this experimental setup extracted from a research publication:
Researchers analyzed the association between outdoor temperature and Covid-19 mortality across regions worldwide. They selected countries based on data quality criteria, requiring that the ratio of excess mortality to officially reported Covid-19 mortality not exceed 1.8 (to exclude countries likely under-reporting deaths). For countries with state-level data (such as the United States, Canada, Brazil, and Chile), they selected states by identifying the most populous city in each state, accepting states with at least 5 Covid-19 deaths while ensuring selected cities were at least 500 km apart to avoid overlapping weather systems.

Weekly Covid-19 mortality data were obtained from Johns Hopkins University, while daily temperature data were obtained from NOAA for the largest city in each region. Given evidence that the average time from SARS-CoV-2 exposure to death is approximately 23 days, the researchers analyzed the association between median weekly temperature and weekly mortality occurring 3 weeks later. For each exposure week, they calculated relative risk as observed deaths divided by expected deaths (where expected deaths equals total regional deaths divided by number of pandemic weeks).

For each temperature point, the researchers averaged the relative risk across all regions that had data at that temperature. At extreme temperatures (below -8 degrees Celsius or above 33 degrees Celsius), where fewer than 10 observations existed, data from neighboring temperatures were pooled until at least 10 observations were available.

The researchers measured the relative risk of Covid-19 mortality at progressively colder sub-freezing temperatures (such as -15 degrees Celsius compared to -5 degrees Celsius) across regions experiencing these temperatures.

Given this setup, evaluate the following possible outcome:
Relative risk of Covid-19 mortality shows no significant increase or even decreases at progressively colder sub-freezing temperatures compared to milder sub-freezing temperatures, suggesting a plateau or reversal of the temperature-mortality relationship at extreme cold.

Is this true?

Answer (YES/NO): YES